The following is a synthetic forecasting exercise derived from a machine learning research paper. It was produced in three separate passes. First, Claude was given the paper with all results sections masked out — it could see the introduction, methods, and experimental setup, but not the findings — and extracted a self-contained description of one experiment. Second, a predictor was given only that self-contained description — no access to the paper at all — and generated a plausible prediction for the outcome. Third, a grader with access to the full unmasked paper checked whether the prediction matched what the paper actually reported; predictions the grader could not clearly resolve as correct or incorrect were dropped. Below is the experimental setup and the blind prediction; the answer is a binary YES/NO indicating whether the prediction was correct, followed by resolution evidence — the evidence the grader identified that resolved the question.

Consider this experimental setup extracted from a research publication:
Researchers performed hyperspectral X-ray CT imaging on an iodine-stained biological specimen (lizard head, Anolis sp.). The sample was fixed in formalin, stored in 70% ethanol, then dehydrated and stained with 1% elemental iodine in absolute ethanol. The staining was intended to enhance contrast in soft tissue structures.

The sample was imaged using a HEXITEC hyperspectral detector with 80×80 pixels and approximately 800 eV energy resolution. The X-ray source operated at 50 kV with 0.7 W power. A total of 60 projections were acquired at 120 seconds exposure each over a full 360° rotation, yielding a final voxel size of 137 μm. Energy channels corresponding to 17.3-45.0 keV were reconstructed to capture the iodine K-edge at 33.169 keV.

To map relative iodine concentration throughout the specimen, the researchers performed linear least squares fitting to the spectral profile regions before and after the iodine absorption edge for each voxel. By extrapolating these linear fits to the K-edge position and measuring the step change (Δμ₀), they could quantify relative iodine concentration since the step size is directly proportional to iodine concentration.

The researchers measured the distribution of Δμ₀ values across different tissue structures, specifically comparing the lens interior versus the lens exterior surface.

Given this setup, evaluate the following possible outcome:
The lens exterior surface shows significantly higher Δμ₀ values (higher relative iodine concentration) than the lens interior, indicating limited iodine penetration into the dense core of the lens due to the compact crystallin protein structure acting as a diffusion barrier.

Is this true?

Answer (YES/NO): NO